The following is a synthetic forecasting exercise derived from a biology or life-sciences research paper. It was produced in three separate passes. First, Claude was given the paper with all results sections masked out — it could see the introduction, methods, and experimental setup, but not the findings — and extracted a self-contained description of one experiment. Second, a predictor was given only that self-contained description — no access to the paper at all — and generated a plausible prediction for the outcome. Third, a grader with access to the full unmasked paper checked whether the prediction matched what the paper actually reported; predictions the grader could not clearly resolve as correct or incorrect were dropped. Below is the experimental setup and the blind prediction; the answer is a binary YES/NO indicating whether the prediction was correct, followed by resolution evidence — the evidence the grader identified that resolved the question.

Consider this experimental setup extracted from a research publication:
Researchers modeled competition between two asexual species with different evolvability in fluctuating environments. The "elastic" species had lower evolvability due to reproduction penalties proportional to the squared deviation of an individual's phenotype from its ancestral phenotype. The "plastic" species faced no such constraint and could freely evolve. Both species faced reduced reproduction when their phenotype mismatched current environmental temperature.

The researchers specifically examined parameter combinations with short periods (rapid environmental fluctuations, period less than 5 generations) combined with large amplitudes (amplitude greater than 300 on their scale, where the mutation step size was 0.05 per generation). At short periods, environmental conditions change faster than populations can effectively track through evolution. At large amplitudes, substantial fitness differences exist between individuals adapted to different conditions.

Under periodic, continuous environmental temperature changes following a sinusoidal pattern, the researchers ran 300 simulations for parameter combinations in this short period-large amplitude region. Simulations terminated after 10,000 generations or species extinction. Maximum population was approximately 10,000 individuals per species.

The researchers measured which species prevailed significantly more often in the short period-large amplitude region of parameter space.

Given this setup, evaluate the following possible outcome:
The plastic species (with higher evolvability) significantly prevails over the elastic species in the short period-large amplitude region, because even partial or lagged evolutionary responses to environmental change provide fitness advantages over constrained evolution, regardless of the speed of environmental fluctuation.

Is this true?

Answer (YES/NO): YES